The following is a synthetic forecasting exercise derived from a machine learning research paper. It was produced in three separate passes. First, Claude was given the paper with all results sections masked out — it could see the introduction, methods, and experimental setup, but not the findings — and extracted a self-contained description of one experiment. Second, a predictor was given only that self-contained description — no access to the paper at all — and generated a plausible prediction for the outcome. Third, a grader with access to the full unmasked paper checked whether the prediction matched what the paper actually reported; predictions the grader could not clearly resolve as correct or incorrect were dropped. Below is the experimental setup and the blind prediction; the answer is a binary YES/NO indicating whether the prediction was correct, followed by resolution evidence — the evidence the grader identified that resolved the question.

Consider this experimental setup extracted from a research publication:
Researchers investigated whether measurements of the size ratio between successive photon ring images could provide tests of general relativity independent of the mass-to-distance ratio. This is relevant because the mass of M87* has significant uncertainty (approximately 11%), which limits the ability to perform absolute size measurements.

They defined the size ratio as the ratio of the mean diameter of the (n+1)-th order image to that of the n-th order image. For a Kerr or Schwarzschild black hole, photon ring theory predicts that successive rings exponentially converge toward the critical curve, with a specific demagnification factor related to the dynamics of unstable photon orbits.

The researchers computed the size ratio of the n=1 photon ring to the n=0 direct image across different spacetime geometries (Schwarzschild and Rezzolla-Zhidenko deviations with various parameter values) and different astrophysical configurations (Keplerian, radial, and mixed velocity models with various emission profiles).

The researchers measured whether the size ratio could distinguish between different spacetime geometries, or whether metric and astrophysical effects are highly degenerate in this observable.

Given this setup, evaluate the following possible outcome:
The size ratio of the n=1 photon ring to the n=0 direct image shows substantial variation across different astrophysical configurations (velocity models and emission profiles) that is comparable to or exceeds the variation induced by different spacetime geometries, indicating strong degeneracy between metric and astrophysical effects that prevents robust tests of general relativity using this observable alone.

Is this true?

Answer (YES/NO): YES